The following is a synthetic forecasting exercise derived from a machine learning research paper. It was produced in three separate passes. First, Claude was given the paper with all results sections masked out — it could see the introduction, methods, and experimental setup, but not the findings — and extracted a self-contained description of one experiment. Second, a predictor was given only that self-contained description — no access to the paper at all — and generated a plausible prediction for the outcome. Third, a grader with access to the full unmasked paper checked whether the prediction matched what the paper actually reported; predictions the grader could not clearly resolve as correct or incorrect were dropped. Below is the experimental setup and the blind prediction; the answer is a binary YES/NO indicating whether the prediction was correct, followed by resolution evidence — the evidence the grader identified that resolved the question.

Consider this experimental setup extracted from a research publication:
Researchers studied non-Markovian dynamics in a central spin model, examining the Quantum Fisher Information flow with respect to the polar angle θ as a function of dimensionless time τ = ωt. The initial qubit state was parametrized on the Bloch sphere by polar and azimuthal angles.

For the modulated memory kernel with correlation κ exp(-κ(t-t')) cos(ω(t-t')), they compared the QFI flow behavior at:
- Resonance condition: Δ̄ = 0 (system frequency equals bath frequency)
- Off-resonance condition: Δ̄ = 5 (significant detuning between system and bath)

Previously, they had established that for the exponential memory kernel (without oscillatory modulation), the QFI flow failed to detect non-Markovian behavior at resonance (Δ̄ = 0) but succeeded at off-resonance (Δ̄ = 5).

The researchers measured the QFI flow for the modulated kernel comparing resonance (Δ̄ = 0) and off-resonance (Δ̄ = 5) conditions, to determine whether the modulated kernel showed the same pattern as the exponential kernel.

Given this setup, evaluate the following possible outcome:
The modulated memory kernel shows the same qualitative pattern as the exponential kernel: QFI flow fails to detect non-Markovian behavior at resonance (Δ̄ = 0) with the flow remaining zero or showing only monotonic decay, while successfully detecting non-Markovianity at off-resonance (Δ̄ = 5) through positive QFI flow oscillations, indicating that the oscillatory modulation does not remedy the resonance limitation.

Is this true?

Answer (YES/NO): NO